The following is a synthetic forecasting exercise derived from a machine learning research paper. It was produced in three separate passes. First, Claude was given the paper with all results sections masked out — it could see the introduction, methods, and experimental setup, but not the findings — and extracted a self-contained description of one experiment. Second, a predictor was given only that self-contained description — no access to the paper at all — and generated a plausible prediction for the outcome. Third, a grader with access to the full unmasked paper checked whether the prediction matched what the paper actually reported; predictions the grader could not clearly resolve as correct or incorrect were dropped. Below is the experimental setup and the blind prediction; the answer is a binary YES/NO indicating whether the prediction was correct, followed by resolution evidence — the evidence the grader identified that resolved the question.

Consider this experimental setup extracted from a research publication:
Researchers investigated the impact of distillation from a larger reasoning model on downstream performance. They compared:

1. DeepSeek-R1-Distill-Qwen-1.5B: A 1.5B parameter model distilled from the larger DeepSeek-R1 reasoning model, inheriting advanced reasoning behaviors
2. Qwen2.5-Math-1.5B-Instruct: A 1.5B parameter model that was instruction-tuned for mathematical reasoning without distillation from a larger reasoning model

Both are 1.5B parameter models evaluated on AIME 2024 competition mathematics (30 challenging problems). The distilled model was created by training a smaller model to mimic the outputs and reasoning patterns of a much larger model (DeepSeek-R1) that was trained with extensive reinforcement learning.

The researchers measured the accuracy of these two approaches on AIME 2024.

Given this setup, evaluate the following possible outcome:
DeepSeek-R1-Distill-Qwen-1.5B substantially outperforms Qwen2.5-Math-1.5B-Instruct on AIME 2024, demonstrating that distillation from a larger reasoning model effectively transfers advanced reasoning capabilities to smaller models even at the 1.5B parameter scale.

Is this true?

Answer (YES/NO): YES